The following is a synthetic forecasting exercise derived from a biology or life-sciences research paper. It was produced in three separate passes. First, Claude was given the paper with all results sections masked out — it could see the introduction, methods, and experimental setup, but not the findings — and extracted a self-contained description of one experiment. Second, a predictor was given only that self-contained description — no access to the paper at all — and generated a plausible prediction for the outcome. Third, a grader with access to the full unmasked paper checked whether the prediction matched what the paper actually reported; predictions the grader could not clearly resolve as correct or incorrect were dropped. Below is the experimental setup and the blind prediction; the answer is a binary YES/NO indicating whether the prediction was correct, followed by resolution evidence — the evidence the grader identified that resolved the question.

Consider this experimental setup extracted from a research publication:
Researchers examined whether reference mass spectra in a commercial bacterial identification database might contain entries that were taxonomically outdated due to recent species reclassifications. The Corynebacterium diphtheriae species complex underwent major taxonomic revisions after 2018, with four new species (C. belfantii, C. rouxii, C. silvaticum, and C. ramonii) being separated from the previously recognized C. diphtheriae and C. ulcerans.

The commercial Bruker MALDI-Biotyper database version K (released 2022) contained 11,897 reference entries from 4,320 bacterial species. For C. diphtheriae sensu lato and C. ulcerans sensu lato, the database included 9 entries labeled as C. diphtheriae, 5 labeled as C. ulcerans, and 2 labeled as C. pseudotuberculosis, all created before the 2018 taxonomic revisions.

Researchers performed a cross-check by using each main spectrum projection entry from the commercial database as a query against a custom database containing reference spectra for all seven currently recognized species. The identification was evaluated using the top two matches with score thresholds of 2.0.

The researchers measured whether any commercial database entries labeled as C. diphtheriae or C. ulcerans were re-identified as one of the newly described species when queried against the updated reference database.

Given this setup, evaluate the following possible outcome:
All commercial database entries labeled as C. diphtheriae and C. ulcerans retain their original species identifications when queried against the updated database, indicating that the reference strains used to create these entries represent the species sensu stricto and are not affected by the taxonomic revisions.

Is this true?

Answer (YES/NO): NO